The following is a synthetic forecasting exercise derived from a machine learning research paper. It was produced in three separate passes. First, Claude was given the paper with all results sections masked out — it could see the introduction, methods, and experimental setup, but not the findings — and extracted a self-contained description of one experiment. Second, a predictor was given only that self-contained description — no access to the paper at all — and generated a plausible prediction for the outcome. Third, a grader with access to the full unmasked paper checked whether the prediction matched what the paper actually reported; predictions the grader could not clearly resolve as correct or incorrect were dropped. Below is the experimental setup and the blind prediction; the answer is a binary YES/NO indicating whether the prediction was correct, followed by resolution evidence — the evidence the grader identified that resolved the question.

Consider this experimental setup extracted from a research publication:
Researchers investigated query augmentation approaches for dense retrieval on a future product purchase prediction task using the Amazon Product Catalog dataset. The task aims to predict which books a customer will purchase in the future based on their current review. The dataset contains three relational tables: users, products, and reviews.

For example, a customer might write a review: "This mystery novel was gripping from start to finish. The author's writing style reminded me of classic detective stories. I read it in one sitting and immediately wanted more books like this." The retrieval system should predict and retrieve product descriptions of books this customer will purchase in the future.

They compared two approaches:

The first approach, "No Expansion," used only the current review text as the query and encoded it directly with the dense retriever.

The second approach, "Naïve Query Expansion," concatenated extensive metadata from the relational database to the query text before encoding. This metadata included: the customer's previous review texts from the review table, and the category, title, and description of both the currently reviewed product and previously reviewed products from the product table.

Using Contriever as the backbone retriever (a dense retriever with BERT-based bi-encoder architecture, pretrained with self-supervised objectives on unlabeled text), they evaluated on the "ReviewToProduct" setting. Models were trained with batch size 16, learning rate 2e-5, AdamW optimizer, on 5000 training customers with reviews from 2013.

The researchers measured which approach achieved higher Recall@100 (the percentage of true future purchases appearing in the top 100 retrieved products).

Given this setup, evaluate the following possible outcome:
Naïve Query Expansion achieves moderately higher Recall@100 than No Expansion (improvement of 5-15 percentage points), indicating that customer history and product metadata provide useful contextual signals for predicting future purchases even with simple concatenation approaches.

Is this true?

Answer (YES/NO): NO